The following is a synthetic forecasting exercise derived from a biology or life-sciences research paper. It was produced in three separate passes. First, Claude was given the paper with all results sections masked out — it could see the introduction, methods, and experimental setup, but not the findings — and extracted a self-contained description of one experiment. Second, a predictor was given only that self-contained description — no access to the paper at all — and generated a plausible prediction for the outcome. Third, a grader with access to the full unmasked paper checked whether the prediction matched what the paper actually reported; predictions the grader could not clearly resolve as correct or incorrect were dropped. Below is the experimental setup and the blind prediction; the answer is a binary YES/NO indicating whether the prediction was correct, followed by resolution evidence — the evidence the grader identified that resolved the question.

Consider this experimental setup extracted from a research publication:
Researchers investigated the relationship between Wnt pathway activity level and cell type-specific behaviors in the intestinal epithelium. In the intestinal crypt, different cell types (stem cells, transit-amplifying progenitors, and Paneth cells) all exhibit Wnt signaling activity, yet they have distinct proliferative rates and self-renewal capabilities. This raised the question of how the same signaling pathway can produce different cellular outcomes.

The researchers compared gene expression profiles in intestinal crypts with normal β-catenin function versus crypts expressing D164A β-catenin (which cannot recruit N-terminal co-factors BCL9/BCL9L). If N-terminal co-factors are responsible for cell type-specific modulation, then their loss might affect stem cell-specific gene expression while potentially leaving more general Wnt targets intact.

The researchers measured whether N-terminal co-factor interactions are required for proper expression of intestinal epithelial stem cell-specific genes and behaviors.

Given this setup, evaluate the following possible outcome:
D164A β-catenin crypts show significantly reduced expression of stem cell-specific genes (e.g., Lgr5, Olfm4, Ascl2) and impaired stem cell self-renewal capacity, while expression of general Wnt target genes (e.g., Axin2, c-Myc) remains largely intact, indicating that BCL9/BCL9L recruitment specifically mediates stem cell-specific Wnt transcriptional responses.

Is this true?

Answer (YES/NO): NO